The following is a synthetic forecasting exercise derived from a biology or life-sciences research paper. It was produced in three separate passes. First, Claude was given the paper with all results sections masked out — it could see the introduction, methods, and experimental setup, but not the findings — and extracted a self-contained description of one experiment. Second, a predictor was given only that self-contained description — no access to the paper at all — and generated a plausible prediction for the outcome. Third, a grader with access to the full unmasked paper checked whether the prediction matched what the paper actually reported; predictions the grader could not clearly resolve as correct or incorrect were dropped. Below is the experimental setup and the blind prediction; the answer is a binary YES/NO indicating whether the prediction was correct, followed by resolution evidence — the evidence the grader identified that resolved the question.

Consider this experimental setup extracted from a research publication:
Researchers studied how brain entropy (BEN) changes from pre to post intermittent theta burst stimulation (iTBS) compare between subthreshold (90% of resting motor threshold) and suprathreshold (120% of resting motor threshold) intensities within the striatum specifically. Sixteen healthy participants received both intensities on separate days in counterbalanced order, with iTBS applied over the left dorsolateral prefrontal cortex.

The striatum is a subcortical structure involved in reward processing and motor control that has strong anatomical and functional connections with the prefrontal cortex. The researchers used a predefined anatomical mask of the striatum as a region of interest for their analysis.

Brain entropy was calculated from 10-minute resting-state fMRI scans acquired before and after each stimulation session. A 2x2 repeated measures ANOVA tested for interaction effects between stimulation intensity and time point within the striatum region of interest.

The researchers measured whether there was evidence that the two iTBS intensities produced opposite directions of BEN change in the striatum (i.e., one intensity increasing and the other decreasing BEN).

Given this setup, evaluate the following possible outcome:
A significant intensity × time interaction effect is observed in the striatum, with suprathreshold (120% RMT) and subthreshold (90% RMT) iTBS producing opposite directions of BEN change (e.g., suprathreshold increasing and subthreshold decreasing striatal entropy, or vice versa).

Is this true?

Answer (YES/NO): YES